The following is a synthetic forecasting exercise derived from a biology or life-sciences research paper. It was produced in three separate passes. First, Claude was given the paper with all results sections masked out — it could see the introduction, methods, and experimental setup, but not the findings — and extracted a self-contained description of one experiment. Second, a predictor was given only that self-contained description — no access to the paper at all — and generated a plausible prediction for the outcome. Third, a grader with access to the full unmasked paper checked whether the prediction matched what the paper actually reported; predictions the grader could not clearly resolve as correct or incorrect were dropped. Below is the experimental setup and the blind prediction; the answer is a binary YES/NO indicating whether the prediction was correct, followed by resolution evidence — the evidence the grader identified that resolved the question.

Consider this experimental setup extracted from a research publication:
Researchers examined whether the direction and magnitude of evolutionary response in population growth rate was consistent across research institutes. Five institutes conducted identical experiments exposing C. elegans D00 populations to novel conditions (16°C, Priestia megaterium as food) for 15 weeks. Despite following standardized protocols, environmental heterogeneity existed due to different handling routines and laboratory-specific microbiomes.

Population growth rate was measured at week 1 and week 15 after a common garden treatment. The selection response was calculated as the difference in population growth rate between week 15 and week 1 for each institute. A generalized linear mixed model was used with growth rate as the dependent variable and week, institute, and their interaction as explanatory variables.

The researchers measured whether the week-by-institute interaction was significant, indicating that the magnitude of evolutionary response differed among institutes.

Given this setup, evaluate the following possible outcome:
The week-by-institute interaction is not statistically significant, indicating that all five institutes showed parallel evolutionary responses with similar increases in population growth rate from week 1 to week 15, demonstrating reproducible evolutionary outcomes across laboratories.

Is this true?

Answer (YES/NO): NO